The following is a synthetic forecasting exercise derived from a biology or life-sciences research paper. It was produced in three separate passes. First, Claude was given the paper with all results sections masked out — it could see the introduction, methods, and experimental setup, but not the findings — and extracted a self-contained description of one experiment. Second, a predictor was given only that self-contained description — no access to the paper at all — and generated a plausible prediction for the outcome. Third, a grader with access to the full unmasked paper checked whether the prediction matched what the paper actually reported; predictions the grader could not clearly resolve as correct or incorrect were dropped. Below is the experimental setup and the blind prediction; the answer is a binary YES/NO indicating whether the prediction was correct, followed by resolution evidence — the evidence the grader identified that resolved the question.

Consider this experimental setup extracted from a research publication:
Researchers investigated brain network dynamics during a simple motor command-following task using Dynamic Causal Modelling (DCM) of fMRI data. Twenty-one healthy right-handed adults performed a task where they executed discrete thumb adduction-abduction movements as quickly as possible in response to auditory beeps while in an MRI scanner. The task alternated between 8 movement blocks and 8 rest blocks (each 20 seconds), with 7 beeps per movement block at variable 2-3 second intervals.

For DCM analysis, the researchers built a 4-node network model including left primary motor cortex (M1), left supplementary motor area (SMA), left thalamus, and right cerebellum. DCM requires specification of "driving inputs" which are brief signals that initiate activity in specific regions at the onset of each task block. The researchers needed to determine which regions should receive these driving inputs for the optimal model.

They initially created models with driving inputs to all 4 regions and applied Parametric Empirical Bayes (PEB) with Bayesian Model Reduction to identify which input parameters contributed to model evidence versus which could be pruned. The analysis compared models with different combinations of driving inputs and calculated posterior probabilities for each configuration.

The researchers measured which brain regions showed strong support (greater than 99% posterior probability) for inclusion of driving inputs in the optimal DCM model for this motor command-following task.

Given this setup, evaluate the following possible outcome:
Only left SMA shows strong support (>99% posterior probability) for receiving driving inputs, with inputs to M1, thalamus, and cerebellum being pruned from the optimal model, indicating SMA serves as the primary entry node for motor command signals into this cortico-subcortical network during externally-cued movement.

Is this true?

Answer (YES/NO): NO